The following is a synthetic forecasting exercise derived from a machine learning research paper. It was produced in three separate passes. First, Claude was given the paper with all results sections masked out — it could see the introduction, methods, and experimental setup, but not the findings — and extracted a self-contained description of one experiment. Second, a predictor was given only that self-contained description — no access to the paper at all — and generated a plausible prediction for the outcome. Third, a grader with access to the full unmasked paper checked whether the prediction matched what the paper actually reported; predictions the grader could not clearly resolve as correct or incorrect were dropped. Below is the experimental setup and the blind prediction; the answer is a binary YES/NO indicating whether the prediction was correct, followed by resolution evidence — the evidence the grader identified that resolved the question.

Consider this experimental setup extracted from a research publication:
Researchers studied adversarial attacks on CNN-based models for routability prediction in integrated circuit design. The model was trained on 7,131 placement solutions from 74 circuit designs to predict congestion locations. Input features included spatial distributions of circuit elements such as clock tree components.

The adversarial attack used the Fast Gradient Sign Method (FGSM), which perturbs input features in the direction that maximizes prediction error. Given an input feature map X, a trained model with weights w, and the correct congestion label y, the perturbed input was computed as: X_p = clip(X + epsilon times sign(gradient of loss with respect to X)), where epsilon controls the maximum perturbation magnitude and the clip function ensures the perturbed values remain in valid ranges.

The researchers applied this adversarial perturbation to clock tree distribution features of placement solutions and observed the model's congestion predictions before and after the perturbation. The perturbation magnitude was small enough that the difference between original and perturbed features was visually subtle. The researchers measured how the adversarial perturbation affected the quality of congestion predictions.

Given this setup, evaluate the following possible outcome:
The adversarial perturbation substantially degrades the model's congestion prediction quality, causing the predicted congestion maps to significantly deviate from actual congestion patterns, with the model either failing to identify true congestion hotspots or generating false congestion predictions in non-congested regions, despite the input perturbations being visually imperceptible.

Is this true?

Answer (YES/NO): NO